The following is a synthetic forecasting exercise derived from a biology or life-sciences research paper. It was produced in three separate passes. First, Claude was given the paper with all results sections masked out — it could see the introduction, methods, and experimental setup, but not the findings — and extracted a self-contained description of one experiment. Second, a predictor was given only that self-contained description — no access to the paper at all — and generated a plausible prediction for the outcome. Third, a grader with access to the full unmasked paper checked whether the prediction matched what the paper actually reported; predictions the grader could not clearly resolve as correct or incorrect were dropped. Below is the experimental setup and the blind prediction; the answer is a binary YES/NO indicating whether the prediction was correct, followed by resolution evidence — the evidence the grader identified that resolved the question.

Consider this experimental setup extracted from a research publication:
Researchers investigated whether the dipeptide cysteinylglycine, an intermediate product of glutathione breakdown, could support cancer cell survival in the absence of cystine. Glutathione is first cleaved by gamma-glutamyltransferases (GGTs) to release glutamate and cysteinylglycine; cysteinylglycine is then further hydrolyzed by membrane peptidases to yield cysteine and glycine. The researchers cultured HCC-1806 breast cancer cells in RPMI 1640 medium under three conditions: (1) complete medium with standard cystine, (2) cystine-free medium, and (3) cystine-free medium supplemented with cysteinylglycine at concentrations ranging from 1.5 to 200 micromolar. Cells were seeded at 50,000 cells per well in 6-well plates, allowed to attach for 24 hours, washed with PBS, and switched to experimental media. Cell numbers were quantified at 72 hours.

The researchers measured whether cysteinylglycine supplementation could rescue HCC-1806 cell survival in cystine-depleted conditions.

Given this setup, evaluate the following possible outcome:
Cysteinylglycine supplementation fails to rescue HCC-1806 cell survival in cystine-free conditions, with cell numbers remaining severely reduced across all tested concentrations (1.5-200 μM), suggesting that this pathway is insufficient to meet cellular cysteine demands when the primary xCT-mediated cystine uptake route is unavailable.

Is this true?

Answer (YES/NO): NO